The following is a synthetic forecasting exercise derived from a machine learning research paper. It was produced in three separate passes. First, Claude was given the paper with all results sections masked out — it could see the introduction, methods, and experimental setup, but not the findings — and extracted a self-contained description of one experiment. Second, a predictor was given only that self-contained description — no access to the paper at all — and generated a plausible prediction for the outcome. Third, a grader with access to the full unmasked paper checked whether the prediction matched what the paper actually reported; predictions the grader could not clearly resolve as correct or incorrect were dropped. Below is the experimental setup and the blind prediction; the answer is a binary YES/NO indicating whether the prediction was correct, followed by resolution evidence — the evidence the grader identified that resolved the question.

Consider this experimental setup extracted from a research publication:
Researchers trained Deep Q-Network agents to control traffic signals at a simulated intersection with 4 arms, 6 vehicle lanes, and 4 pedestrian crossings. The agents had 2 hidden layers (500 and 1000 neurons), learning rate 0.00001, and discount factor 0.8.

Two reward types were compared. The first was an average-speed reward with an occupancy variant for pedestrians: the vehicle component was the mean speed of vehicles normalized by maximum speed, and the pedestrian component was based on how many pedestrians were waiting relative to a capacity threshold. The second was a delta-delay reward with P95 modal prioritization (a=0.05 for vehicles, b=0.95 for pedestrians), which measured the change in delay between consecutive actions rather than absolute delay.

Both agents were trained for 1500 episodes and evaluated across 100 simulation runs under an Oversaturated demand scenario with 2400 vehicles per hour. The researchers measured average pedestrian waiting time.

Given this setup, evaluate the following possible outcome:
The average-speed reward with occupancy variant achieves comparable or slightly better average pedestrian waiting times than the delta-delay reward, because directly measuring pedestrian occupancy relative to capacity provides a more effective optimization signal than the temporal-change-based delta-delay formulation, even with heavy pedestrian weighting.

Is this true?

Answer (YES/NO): NO